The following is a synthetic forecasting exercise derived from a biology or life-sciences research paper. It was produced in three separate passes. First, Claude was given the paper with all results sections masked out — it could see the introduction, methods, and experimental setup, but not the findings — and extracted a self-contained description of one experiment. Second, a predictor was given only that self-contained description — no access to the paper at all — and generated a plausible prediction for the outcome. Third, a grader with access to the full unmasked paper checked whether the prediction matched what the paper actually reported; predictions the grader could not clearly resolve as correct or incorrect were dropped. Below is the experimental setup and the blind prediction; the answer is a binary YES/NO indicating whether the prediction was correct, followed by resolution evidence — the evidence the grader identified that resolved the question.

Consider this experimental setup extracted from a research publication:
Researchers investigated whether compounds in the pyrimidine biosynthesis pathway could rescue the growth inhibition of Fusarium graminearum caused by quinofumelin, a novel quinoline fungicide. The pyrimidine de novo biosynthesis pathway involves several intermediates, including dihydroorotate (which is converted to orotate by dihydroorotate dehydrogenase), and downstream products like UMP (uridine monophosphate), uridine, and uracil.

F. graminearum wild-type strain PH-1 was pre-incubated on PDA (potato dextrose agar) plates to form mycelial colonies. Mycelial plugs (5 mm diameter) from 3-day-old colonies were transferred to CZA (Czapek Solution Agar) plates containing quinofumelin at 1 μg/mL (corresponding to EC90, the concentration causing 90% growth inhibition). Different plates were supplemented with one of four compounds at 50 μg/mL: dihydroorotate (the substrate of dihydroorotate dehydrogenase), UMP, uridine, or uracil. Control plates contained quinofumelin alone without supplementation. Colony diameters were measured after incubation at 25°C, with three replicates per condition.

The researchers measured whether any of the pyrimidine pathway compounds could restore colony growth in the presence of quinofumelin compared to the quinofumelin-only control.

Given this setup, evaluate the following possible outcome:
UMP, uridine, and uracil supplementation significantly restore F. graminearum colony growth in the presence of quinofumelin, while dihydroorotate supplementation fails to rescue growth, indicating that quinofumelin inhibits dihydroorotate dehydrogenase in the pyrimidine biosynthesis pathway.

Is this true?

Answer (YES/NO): YES